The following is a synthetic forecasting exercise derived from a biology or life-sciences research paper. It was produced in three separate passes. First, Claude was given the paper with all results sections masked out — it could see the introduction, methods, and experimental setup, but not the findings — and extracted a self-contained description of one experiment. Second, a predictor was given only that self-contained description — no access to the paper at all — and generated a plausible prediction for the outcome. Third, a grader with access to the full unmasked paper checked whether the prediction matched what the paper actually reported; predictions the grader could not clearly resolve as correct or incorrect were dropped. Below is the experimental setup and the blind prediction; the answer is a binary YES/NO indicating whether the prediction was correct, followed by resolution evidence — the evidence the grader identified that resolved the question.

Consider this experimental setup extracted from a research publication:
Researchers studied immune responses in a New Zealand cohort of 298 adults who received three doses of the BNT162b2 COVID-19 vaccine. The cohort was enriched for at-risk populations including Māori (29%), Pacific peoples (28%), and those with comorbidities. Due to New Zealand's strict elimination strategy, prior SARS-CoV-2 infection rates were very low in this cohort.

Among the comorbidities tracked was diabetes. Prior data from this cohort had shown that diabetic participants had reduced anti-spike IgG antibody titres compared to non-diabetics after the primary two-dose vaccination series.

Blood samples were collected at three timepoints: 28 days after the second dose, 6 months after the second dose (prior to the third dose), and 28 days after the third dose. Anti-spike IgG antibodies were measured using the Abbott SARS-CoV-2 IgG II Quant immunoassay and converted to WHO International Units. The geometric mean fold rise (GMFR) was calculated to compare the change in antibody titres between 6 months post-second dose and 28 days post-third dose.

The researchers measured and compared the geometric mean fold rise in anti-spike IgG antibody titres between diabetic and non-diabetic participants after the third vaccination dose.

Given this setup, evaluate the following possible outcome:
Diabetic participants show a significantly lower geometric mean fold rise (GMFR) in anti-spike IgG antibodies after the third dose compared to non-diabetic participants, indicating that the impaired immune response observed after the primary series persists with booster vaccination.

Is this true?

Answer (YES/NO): NO